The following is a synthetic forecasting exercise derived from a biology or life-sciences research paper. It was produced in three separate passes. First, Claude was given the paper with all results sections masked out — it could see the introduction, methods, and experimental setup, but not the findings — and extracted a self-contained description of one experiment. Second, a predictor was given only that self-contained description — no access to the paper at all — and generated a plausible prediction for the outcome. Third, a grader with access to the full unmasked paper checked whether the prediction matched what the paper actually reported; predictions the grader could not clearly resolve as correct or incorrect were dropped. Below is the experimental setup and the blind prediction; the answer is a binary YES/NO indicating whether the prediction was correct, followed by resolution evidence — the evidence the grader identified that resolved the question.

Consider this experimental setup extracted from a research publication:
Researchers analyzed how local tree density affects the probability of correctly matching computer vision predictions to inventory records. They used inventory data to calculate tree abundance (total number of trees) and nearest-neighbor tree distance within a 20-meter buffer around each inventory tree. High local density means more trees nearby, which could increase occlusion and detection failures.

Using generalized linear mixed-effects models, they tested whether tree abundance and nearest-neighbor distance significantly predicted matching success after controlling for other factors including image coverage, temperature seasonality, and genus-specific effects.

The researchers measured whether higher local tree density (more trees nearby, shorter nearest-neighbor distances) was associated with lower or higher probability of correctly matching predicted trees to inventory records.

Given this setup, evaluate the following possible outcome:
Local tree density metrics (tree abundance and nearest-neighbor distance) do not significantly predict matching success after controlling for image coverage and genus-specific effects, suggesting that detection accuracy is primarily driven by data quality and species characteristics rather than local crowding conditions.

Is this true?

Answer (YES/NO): NO